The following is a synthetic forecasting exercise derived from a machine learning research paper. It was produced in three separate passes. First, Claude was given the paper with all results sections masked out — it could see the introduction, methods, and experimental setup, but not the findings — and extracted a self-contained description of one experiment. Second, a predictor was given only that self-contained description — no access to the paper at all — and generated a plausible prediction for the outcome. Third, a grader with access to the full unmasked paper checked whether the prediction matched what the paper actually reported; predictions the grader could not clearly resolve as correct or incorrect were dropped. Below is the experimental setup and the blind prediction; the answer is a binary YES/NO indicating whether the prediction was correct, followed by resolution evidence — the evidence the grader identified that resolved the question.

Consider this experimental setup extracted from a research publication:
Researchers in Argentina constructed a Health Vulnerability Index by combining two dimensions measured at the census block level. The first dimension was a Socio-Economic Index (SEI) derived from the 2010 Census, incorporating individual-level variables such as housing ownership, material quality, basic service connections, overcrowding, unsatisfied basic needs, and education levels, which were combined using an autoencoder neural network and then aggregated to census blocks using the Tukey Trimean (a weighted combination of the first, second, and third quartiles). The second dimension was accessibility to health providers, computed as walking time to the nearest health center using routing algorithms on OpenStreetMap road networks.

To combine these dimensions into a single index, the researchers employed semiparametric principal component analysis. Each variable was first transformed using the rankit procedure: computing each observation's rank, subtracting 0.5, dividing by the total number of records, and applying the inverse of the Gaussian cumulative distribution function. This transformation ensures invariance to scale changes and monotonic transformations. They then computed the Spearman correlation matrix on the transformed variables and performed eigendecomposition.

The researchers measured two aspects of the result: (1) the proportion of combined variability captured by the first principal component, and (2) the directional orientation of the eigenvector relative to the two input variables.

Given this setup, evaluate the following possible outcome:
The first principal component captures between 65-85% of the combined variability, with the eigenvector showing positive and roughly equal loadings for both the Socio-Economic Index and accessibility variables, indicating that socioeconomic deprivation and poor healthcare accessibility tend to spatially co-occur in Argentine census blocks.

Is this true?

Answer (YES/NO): NO